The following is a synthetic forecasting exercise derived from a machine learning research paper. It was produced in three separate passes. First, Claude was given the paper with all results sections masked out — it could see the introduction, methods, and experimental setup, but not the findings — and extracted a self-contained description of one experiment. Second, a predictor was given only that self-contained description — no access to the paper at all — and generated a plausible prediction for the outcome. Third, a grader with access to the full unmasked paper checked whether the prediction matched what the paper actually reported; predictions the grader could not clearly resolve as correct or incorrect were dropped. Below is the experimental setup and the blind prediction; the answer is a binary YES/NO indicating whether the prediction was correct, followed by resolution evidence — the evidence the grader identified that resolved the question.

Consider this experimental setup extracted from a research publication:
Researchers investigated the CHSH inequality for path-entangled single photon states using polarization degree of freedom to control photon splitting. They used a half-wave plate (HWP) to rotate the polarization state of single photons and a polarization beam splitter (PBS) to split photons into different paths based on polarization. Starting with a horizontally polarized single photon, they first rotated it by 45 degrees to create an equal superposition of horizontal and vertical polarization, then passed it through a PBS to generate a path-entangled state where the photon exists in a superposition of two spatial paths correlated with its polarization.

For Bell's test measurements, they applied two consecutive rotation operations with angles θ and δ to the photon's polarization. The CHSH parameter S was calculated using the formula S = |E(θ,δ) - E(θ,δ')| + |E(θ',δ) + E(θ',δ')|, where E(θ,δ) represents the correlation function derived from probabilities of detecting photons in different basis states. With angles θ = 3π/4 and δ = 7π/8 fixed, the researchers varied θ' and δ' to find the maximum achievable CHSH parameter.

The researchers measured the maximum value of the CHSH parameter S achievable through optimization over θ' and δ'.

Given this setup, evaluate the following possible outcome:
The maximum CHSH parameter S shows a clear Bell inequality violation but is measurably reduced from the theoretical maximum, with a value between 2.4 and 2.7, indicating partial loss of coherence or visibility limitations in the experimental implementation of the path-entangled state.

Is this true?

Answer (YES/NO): NO